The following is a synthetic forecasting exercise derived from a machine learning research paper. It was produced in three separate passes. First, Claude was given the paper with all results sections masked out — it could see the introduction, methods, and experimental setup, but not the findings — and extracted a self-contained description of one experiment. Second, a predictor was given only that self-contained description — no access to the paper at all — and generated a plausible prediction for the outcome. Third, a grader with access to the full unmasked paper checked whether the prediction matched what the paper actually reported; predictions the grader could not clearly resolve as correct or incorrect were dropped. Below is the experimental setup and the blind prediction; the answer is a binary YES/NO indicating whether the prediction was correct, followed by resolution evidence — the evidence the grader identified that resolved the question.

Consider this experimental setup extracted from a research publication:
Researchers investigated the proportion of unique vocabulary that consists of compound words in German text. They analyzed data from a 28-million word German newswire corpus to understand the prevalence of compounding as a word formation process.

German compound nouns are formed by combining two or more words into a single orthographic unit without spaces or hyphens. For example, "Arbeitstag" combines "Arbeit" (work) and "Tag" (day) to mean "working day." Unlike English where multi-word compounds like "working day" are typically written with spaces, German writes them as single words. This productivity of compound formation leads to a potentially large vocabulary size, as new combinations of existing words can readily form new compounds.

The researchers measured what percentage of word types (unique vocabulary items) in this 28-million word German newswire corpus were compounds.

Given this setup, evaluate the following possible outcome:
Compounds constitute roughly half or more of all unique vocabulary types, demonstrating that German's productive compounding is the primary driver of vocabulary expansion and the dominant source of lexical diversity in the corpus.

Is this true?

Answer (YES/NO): NO